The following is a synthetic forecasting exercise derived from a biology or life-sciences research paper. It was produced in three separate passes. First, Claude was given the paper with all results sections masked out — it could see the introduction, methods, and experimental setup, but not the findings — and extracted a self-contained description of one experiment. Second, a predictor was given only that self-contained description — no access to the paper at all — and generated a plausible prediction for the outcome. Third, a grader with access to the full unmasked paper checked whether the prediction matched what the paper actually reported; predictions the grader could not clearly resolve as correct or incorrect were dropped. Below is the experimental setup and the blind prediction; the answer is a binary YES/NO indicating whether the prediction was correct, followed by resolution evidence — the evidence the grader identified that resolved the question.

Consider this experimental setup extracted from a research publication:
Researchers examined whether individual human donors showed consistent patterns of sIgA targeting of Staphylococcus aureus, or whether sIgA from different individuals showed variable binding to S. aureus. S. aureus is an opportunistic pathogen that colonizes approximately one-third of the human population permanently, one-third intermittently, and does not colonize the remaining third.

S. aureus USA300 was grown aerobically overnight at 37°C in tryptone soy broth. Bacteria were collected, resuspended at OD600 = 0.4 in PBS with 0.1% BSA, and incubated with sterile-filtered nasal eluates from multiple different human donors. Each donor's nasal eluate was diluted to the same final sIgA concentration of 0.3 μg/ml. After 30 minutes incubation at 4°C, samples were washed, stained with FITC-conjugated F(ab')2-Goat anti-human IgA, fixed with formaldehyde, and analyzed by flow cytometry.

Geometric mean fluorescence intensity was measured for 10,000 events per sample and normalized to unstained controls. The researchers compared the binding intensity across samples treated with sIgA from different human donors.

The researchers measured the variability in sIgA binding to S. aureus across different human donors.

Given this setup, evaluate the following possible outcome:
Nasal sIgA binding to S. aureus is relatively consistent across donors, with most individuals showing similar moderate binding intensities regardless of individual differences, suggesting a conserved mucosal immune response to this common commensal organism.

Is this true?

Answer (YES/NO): NO